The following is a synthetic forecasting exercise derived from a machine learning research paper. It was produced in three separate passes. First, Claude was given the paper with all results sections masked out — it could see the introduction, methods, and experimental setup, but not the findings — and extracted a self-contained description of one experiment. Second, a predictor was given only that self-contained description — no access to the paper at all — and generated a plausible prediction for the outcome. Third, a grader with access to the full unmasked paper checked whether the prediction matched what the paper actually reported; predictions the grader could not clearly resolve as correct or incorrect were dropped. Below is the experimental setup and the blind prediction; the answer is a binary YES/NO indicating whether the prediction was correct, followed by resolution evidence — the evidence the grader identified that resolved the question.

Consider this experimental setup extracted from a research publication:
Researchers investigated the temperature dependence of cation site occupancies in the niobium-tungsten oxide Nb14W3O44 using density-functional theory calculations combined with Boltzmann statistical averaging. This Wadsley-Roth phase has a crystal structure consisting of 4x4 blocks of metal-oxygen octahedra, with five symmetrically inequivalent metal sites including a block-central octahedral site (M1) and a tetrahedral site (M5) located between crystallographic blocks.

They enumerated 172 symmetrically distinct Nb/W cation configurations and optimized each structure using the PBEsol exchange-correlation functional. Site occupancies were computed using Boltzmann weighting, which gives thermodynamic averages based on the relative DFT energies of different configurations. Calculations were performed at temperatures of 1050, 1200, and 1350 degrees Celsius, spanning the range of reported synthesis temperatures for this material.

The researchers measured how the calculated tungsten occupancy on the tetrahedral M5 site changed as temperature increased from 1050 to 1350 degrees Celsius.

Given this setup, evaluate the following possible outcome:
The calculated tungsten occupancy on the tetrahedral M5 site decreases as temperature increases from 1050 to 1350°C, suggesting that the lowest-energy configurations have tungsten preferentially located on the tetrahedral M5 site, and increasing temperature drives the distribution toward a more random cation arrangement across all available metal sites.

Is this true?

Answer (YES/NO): YES